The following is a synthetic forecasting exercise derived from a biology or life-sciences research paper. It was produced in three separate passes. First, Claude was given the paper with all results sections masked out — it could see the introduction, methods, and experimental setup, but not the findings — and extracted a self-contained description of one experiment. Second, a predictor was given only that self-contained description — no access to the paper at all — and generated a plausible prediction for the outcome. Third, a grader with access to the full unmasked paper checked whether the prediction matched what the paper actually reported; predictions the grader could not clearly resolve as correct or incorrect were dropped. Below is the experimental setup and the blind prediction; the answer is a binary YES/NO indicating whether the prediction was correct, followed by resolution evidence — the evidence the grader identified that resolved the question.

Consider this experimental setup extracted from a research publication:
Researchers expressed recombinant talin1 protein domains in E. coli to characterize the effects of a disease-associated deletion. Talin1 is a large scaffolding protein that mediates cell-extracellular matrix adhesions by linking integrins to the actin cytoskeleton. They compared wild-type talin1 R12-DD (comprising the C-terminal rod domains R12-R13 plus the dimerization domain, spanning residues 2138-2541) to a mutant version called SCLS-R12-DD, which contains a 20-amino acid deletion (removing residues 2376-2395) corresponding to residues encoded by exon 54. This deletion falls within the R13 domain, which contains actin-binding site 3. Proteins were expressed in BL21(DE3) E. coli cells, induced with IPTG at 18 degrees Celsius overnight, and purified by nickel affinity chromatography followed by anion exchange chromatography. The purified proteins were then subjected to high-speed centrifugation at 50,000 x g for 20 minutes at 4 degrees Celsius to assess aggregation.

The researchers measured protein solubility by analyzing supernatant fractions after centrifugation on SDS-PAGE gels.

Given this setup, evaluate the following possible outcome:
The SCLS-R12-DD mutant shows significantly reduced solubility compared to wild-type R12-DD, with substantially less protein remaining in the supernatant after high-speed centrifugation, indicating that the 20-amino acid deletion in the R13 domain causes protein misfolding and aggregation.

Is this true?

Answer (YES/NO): YES